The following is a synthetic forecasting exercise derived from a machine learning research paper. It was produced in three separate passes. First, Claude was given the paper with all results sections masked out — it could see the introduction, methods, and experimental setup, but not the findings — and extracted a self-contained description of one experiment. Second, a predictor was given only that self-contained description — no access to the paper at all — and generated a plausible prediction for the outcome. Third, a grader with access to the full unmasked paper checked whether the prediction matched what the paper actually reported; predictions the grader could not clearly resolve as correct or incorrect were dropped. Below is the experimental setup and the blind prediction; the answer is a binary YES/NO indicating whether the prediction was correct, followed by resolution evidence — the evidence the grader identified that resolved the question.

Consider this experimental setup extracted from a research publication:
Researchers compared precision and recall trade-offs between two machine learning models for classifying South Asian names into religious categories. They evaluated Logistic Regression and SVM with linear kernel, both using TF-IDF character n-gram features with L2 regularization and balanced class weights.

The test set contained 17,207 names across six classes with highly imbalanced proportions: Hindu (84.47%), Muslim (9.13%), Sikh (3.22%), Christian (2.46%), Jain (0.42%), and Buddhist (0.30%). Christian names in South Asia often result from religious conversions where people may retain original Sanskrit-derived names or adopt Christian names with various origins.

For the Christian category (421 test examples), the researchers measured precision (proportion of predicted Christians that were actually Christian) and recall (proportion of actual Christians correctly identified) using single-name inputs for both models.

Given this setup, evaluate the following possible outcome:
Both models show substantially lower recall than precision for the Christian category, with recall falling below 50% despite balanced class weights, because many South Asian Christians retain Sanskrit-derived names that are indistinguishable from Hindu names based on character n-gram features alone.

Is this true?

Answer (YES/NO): NO